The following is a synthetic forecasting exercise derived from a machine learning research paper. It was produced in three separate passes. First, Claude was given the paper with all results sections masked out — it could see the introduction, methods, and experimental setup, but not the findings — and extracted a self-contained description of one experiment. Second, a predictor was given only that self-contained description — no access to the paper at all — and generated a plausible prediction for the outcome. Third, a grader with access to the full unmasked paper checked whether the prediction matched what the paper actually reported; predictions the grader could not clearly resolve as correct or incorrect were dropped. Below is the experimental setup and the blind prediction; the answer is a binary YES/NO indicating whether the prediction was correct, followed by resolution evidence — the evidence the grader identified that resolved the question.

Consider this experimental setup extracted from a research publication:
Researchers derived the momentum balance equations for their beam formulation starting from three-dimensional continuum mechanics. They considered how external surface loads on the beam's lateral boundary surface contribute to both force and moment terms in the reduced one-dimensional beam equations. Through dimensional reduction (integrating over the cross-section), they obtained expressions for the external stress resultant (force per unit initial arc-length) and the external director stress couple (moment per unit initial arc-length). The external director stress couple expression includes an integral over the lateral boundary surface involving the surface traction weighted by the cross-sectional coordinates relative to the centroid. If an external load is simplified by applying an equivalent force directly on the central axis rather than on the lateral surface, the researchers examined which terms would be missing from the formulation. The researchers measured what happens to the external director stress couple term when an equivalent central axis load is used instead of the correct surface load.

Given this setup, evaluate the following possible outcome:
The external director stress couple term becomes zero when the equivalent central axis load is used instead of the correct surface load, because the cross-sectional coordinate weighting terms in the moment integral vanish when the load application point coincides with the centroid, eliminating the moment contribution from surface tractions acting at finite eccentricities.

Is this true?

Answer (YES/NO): YES